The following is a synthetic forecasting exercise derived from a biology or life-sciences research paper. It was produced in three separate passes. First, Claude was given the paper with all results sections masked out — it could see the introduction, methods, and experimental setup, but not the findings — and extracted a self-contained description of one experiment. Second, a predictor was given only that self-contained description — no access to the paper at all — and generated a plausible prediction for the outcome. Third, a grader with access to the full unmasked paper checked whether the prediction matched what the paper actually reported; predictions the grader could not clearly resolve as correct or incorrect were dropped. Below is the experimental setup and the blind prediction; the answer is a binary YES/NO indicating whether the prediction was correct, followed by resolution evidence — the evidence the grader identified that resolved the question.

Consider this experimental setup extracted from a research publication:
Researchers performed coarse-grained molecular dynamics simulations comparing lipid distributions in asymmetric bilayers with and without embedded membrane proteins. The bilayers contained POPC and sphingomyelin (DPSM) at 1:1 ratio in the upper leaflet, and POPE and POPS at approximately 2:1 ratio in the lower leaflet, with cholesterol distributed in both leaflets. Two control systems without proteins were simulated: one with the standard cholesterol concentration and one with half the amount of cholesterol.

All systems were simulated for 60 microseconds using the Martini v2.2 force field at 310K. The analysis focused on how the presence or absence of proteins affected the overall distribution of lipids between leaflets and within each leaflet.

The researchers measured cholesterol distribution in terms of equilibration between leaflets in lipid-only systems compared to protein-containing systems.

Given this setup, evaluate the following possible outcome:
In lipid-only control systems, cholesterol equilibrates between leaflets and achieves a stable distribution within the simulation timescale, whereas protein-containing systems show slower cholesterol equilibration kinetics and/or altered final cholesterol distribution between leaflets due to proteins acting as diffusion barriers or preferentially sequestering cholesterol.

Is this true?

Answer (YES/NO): NO